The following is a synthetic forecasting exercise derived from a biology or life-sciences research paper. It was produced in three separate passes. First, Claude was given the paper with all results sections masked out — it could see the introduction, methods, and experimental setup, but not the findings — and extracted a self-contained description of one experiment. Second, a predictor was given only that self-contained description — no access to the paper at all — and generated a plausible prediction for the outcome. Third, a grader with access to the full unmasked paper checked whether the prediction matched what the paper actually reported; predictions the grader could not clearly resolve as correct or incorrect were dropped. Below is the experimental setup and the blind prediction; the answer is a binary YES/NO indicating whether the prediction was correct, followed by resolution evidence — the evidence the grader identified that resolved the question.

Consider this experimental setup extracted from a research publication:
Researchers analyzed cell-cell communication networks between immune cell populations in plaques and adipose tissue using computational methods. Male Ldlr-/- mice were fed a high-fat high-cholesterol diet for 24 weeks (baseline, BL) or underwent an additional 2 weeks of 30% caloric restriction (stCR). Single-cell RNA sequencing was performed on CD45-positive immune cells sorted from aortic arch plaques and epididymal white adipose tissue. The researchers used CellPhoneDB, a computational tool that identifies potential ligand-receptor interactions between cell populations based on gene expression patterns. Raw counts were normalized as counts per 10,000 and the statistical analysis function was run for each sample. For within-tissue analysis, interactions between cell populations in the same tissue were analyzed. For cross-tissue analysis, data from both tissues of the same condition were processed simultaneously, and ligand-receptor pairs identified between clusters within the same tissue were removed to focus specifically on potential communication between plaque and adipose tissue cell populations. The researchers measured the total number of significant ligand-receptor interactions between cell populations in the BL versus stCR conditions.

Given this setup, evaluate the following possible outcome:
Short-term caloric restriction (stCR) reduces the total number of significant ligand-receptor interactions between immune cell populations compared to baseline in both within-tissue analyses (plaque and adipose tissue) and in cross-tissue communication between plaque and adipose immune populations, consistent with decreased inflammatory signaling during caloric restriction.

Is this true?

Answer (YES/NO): NO